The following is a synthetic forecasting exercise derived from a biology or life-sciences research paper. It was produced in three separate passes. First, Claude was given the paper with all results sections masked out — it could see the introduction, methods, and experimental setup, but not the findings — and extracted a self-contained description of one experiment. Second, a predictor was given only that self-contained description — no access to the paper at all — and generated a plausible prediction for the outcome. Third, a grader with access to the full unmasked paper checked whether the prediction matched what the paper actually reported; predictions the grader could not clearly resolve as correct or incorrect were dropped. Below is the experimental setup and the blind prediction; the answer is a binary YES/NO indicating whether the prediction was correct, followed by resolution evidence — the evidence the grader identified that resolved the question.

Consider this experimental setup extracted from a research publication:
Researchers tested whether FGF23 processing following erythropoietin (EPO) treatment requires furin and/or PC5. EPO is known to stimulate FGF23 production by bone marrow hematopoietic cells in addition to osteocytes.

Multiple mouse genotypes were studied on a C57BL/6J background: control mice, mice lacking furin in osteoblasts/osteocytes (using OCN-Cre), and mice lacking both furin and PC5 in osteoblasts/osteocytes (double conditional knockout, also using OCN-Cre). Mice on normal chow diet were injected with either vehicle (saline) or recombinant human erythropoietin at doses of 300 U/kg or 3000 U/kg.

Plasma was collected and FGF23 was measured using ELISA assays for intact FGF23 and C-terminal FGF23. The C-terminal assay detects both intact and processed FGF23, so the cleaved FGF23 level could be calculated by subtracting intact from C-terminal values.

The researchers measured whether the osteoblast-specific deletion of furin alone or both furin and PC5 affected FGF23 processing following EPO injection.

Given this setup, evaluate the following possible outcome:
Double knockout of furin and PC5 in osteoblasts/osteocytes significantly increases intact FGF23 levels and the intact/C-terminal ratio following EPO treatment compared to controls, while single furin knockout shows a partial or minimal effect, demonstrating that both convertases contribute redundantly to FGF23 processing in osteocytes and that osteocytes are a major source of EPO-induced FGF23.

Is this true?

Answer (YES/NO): NO